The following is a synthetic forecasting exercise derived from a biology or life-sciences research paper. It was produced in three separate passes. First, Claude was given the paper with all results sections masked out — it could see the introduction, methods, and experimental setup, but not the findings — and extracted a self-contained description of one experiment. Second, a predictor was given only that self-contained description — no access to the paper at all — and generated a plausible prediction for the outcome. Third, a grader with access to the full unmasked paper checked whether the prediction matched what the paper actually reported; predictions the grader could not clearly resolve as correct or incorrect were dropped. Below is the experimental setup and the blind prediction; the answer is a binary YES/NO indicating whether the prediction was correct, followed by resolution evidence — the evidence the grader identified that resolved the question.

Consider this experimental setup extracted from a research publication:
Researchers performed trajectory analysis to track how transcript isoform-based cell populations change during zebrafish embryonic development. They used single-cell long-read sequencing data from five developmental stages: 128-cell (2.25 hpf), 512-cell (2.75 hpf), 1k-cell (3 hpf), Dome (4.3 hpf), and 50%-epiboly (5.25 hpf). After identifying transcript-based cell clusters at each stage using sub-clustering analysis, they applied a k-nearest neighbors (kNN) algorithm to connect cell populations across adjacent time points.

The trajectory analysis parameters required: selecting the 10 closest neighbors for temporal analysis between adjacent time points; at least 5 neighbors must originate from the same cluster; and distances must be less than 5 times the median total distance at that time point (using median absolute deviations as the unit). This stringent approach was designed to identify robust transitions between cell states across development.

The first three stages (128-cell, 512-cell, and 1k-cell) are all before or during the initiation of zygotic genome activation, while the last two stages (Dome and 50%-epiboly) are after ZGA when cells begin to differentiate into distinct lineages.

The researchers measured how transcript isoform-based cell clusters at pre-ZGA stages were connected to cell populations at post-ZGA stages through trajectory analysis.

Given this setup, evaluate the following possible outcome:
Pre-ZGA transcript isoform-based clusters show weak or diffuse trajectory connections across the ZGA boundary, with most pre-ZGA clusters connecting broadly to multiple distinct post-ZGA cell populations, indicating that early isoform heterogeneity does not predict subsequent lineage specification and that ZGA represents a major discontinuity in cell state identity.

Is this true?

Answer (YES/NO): NO